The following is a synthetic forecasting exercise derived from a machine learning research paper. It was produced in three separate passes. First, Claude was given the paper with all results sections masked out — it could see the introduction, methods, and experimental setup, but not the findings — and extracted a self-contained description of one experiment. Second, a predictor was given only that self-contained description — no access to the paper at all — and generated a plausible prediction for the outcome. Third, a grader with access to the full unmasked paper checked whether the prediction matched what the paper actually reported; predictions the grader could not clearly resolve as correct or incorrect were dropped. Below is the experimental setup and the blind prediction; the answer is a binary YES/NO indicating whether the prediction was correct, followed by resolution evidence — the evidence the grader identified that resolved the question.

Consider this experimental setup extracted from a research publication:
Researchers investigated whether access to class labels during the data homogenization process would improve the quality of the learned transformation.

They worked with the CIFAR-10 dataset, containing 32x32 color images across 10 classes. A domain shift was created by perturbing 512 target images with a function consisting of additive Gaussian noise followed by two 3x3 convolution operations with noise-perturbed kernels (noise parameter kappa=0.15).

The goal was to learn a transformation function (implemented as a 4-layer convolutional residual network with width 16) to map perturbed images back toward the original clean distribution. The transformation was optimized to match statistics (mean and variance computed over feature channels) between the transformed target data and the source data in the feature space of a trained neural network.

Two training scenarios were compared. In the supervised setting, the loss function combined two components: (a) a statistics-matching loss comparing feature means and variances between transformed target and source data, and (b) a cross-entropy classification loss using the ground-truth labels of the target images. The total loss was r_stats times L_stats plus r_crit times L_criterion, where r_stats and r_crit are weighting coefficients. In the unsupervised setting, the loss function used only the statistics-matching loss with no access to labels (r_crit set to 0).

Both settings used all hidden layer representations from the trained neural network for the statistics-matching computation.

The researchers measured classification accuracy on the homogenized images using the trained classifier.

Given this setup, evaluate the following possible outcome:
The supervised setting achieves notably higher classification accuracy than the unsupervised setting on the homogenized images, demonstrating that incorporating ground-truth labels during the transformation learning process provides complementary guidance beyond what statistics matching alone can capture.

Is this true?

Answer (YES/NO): NO